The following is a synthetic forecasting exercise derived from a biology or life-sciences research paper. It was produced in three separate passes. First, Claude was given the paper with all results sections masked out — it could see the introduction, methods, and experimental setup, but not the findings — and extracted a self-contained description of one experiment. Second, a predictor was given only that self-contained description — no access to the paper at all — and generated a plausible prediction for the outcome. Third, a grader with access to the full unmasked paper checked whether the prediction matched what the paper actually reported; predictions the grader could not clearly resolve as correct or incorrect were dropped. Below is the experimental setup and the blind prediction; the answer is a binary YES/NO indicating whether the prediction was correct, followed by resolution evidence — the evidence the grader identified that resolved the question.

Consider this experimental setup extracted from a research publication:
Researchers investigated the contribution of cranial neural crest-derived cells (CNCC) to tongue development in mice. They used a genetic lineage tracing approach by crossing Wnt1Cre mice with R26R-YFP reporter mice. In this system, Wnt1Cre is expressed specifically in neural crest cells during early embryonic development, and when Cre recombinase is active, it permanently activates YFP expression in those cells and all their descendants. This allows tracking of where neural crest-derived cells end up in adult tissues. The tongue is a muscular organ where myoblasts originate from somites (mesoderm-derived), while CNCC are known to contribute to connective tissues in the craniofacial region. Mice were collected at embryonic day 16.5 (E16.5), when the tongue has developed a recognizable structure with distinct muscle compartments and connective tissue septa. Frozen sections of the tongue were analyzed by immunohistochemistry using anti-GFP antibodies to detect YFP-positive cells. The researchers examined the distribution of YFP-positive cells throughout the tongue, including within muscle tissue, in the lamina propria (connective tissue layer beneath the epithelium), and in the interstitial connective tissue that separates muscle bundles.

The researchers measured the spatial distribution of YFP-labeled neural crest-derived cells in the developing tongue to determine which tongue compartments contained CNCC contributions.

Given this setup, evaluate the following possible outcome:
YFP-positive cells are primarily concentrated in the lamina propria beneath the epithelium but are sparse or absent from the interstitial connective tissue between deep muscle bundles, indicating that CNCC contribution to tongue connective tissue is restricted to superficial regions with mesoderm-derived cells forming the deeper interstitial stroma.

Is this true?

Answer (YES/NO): NO